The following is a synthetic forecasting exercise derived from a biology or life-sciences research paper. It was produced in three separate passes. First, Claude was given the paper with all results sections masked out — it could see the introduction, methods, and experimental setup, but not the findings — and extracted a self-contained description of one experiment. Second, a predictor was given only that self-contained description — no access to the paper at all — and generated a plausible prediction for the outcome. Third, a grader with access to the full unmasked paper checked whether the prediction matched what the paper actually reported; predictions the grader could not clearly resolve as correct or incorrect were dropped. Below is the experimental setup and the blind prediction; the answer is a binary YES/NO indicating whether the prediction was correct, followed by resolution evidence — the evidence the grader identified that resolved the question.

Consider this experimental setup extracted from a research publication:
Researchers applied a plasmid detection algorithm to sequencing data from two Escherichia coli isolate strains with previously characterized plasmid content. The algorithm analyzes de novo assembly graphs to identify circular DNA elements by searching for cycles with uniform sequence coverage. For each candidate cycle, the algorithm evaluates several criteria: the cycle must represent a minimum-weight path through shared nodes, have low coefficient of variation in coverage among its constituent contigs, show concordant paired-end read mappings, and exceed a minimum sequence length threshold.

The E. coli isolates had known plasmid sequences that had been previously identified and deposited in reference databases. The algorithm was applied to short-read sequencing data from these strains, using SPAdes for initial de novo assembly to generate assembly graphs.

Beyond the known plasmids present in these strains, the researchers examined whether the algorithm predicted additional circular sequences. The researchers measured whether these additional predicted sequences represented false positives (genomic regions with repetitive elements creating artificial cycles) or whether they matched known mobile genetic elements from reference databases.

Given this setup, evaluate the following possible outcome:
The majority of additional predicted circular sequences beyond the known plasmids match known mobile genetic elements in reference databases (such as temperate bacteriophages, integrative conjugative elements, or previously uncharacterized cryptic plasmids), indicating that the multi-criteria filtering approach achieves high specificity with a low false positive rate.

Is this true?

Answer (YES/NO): YES